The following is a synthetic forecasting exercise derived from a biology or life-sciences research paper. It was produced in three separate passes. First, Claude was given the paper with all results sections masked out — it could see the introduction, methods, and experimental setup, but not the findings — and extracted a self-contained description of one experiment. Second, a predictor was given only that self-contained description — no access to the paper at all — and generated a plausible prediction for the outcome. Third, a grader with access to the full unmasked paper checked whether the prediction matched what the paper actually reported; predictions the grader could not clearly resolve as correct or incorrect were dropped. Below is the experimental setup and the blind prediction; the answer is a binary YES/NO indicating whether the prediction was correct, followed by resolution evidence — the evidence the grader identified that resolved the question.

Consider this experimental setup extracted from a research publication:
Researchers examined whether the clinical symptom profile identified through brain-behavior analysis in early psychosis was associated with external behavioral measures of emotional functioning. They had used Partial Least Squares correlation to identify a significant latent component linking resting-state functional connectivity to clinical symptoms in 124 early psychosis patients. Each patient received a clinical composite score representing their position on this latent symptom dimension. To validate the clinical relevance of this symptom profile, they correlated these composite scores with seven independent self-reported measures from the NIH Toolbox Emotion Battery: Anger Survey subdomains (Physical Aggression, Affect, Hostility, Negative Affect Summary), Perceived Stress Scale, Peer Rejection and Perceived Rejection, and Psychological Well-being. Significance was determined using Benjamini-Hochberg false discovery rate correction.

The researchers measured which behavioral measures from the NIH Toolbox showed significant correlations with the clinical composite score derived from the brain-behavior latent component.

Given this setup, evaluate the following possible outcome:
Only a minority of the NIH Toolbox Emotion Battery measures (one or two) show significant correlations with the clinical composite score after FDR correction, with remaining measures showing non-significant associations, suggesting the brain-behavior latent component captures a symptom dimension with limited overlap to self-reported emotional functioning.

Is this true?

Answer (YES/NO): NO